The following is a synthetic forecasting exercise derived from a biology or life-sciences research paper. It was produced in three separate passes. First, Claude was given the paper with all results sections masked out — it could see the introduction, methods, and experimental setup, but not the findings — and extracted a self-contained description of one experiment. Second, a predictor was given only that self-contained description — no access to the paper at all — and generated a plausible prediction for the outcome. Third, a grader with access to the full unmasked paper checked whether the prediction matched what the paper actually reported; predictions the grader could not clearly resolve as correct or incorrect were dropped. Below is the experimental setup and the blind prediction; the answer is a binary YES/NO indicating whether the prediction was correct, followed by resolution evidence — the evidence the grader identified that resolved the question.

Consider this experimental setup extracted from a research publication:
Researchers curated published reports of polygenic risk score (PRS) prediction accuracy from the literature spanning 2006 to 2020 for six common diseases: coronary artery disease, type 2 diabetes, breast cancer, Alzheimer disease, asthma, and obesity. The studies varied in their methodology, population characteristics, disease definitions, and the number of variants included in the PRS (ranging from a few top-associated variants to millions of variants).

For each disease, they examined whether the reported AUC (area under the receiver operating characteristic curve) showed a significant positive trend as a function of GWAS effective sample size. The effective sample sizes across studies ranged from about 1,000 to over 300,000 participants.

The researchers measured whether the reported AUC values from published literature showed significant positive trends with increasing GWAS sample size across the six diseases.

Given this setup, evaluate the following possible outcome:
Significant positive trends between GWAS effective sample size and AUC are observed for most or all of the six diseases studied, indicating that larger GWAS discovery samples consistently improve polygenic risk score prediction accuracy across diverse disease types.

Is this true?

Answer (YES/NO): NO